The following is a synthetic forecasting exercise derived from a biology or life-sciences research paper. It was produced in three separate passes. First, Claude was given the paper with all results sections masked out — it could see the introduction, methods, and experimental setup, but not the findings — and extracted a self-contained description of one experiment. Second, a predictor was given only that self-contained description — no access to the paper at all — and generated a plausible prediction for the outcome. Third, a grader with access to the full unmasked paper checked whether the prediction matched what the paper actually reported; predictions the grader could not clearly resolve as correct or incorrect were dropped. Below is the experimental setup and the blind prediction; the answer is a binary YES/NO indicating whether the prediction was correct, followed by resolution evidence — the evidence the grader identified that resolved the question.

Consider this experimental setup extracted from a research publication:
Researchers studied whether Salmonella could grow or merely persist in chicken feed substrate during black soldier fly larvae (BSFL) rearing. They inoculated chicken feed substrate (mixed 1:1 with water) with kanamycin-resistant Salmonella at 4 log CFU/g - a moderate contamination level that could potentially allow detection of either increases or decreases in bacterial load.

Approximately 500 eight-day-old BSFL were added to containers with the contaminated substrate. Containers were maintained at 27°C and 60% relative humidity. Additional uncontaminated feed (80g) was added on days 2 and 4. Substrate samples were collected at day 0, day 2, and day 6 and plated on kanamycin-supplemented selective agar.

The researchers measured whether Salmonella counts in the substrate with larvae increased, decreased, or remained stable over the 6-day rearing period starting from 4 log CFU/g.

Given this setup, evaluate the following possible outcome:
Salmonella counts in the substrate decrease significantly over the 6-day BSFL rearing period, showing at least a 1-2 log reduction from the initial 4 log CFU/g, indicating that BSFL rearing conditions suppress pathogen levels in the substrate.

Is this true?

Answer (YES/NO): NO